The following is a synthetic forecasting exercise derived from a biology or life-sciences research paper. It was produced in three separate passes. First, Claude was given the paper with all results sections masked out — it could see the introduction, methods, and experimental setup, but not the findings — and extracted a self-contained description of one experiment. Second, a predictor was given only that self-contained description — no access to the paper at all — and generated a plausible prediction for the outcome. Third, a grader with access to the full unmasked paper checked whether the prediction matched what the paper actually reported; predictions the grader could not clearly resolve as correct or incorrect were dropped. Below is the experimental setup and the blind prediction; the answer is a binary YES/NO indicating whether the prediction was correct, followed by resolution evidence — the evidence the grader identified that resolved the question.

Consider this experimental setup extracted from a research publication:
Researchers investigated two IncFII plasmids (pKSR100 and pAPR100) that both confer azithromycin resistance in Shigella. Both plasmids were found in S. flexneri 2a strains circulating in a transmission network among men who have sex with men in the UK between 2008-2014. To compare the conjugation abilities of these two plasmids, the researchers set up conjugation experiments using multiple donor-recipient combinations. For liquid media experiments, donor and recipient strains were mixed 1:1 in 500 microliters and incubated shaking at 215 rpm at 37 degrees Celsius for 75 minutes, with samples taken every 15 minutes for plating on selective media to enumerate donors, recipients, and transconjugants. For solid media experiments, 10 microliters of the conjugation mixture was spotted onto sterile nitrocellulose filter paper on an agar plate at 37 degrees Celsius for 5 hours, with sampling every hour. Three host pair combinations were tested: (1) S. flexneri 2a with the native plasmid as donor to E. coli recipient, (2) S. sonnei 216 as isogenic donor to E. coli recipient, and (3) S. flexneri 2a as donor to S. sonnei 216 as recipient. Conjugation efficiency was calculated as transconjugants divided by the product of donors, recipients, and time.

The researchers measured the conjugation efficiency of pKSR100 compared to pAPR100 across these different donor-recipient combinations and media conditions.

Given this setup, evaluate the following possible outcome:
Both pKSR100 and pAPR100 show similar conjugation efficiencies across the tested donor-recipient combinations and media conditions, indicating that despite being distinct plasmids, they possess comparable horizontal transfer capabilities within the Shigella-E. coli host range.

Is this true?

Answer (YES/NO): NO